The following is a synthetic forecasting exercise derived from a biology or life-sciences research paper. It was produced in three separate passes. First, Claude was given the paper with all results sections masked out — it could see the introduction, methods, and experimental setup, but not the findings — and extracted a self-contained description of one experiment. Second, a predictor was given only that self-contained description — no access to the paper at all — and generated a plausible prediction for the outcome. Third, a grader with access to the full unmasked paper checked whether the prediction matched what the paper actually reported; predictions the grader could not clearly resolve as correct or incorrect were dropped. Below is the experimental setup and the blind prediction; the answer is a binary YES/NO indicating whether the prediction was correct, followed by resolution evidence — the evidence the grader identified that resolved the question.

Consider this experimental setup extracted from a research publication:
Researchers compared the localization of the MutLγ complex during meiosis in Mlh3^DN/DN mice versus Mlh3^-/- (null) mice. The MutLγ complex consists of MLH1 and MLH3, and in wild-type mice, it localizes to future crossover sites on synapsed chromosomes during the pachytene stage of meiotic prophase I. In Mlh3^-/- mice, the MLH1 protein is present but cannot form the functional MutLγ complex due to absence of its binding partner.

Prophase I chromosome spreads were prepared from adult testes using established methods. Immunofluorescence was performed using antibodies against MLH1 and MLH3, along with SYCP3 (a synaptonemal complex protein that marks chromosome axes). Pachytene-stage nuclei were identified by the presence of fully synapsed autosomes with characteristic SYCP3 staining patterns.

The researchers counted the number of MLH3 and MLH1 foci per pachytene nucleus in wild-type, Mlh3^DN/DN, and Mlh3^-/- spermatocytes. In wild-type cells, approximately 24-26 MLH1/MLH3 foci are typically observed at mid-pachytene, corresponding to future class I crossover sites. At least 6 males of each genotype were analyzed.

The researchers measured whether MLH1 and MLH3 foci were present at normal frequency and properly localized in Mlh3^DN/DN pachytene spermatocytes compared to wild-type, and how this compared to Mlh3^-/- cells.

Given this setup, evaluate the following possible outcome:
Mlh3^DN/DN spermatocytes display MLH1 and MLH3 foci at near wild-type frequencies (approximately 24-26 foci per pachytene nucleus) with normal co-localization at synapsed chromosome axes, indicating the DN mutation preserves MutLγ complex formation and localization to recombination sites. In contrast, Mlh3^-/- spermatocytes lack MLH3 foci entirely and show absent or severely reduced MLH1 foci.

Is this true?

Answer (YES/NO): YES